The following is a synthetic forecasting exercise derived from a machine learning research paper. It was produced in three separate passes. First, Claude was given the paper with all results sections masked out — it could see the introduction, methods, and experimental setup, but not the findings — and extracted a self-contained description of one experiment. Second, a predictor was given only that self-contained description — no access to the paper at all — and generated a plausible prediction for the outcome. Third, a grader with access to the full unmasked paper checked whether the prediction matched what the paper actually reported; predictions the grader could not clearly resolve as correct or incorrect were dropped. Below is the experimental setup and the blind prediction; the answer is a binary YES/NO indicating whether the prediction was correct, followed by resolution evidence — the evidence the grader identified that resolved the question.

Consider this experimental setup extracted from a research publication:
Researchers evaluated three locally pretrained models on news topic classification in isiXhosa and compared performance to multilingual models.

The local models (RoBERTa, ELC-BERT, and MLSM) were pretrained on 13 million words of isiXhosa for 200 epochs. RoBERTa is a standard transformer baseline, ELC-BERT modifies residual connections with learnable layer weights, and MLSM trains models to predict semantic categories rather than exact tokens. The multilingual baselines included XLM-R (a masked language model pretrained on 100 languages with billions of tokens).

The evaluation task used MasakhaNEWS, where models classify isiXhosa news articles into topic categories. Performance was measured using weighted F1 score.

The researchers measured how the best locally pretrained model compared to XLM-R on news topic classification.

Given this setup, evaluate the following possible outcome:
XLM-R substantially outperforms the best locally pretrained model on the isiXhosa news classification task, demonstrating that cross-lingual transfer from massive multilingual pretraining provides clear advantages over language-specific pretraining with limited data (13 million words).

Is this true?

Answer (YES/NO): NO